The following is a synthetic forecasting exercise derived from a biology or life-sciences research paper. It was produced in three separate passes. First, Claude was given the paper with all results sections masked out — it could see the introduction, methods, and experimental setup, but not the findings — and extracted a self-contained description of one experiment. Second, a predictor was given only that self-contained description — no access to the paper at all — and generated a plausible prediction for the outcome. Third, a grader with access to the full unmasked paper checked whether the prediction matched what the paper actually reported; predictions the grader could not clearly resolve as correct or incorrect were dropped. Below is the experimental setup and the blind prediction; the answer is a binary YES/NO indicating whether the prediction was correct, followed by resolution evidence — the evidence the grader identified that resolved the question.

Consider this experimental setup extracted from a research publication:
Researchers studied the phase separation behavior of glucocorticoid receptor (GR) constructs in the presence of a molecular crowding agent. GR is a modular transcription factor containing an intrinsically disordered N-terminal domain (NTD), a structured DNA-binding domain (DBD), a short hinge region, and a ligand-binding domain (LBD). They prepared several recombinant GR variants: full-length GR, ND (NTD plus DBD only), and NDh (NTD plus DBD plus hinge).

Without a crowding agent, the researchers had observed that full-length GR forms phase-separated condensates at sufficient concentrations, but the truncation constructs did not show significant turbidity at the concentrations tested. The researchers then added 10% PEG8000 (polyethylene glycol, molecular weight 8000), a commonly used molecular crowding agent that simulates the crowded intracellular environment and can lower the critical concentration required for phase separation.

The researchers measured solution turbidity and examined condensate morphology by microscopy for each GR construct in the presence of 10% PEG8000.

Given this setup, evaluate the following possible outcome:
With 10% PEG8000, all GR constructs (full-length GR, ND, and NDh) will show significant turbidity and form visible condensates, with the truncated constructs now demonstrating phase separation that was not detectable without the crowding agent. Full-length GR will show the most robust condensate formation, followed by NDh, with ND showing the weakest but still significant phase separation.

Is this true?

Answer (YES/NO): NO